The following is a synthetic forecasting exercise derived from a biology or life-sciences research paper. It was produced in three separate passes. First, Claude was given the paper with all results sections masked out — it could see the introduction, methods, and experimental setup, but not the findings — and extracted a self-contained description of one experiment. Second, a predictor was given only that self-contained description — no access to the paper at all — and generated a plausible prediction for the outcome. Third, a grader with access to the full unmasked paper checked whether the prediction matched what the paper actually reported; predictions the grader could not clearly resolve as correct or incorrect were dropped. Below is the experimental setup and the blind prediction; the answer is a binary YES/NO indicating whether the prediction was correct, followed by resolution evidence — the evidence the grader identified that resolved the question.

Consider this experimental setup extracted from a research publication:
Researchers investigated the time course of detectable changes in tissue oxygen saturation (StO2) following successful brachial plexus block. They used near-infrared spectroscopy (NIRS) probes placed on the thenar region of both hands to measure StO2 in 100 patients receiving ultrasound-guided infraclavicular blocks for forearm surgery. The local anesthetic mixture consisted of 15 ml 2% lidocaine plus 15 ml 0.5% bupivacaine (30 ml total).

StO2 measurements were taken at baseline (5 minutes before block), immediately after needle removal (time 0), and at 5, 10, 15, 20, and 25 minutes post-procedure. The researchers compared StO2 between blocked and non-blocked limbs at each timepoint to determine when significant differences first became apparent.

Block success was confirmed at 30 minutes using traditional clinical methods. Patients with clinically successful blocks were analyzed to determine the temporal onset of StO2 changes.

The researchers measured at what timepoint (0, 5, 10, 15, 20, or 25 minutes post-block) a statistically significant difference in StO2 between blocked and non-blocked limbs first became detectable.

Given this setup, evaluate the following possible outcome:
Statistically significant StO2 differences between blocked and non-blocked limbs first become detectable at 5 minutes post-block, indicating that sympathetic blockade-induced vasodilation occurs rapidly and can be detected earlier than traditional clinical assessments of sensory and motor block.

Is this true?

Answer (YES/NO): YES